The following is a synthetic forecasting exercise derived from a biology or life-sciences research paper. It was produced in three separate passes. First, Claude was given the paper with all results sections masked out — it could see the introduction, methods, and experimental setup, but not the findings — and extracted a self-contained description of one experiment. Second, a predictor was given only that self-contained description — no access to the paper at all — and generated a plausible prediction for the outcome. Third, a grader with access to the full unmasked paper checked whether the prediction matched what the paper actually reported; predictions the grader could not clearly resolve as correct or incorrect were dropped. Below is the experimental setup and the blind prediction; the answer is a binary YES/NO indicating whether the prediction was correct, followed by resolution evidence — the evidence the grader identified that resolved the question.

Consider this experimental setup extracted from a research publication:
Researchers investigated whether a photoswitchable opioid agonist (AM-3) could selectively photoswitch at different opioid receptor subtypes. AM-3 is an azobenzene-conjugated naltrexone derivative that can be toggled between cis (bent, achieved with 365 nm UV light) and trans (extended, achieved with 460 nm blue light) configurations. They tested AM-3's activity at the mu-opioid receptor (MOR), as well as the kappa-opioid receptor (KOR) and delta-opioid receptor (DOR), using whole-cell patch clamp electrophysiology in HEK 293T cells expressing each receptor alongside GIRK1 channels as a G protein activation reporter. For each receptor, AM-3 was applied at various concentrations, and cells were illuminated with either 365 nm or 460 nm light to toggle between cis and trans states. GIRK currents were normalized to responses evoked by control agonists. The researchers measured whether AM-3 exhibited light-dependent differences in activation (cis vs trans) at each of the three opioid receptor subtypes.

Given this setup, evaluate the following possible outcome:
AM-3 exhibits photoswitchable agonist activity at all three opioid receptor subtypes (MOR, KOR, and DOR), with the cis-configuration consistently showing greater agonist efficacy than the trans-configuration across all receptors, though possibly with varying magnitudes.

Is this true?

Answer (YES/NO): NO